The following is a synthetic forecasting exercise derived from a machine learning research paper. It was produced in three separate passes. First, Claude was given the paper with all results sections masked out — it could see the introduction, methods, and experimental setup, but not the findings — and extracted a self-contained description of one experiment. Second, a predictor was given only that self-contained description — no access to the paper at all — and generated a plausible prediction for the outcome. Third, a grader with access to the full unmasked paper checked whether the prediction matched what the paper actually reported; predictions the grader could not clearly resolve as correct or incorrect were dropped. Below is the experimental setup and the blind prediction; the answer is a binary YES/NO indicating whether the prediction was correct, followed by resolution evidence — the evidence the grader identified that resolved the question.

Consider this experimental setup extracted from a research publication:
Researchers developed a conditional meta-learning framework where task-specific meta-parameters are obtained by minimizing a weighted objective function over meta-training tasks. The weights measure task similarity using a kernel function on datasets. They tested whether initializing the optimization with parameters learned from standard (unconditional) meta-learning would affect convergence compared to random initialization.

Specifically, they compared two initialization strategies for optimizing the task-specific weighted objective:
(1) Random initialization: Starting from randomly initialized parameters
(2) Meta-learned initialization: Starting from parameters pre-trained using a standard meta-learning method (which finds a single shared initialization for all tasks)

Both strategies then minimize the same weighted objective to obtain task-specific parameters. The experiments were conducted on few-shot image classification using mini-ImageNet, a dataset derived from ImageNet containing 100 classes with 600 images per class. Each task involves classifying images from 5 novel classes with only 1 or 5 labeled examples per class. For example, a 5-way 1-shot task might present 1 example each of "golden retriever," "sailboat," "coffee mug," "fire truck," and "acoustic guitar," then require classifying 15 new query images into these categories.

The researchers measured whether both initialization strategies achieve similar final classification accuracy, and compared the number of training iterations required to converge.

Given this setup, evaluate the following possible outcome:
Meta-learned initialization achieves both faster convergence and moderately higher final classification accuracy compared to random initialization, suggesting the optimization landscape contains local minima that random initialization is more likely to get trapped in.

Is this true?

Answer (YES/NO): NO